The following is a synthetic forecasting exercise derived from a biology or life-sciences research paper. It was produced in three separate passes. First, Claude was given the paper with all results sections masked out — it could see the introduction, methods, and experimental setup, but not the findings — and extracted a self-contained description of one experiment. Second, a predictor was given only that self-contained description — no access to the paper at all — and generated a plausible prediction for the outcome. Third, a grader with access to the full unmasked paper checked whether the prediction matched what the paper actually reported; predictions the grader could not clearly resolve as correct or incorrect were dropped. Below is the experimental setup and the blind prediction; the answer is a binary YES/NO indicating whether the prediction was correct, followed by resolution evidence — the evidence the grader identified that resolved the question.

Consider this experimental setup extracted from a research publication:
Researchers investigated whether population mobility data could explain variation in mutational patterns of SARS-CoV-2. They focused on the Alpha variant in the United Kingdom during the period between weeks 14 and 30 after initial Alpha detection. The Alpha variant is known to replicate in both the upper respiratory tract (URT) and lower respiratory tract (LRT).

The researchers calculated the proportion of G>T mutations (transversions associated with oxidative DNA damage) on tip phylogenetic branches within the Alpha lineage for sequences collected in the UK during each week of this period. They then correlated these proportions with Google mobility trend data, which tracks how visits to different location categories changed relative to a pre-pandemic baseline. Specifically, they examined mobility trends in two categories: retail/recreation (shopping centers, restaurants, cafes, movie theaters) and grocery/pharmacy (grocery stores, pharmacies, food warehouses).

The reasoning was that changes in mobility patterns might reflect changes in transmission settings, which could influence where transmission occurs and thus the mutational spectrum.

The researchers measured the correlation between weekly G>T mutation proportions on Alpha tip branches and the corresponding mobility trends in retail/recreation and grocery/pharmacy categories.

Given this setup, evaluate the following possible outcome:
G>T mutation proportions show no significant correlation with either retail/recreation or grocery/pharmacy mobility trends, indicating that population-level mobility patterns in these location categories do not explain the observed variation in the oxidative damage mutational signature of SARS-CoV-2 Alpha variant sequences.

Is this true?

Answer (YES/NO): NO